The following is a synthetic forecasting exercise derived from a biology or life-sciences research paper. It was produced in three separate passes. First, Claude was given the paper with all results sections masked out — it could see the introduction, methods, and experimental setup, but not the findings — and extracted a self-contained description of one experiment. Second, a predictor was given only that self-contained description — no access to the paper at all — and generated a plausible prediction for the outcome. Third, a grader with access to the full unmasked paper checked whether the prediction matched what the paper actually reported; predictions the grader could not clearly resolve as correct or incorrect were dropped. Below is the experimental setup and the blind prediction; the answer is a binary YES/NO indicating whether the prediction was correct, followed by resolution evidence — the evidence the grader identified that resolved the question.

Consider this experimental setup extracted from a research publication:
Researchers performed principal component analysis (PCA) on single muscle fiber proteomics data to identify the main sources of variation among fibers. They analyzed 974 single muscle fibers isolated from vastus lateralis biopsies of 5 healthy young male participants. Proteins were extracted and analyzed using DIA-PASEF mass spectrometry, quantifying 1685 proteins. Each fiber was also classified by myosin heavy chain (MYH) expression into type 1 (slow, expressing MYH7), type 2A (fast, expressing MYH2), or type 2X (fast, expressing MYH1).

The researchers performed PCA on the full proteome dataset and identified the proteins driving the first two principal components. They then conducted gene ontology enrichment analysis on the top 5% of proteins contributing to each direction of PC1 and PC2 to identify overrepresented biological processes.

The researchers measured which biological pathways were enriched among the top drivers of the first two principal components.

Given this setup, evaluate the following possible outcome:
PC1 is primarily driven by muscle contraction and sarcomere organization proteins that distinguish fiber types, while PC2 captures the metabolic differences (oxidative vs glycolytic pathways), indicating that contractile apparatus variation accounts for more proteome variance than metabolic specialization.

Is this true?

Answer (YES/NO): NO